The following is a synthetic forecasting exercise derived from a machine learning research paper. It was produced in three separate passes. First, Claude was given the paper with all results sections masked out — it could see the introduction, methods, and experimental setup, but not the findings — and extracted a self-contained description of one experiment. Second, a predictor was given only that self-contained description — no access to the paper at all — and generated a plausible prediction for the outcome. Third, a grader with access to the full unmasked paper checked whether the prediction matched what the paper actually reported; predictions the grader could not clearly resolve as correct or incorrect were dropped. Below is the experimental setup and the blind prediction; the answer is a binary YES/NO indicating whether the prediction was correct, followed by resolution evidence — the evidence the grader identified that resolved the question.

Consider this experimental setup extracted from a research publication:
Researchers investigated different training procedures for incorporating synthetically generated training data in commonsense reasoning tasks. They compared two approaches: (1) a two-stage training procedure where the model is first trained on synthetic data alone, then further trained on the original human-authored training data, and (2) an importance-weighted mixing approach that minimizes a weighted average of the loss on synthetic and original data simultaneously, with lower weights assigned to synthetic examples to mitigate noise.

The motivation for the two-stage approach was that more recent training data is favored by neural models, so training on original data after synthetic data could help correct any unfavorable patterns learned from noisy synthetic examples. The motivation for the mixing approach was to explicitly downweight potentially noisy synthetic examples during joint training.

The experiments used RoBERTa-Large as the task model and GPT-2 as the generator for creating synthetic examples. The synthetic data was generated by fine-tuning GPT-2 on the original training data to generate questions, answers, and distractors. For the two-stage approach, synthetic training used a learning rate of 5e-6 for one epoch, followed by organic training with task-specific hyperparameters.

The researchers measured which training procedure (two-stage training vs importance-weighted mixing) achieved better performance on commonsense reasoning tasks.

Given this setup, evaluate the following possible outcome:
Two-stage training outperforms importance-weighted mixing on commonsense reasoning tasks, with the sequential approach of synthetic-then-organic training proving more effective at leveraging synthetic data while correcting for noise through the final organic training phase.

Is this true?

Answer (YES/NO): YES